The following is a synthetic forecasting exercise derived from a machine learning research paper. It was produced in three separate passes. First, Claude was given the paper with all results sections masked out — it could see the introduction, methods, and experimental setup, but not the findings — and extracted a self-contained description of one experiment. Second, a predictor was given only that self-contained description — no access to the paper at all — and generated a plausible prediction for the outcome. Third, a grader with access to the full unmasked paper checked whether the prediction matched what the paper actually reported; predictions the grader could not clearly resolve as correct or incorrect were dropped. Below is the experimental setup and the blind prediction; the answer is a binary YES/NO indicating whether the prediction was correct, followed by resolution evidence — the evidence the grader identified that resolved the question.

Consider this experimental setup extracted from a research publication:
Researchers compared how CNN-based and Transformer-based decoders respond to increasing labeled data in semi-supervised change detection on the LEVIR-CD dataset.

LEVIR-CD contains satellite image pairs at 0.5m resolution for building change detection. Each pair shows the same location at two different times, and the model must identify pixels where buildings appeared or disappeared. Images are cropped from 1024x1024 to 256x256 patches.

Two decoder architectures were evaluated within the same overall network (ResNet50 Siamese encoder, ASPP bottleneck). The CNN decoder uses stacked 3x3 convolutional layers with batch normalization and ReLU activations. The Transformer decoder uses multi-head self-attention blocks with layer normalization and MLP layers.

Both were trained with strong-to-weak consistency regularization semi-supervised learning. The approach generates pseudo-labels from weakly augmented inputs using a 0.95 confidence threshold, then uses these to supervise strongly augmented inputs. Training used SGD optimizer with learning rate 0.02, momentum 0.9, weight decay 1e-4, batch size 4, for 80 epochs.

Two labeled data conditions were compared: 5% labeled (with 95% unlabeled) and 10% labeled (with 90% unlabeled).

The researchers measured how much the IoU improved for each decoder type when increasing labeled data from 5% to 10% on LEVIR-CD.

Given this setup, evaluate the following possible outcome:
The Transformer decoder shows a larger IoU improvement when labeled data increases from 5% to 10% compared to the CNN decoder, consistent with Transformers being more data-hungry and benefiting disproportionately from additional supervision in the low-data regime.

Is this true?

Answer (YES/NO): YES